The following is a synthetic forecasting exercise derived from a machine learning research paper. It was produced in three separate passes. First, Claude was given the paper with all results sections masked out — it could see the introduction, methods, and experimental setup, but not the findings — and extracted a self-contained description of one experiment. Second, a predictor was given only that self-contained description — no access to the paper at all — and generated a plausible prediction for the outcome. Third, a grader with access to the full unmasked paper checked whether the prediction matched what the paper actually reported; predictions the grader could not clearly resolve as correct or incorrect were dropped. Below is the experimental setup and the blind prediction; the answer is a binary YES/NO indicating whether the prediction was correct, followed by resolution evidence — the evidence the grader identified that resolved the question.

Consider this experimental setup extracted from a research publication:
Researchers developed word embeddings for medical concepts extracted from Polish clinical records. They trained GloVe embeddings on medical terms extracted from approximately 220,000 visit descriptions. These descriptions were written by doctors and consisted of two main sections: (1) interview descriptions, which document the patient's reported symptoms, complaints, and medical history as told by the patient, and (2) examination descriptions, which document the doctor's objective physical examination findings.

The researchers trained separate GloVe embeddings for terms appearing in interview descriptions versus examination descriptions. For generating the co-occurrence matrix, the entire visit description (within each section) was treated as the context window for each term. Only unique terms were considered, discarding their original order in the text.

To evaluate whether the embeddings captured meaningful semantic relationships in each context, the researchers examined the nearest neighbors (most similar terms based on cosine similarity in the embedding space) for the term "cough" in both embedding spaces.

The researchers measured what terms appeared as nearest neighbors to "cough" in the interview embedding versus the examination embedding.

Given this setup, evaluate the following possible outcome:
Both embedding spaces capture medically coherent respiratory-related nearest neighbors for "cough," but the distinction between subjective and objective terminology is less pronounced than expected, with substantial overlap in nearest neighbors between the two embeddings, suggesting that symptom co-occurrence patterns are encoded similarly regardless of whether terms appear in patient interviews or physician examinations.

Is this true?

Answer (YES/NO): NO